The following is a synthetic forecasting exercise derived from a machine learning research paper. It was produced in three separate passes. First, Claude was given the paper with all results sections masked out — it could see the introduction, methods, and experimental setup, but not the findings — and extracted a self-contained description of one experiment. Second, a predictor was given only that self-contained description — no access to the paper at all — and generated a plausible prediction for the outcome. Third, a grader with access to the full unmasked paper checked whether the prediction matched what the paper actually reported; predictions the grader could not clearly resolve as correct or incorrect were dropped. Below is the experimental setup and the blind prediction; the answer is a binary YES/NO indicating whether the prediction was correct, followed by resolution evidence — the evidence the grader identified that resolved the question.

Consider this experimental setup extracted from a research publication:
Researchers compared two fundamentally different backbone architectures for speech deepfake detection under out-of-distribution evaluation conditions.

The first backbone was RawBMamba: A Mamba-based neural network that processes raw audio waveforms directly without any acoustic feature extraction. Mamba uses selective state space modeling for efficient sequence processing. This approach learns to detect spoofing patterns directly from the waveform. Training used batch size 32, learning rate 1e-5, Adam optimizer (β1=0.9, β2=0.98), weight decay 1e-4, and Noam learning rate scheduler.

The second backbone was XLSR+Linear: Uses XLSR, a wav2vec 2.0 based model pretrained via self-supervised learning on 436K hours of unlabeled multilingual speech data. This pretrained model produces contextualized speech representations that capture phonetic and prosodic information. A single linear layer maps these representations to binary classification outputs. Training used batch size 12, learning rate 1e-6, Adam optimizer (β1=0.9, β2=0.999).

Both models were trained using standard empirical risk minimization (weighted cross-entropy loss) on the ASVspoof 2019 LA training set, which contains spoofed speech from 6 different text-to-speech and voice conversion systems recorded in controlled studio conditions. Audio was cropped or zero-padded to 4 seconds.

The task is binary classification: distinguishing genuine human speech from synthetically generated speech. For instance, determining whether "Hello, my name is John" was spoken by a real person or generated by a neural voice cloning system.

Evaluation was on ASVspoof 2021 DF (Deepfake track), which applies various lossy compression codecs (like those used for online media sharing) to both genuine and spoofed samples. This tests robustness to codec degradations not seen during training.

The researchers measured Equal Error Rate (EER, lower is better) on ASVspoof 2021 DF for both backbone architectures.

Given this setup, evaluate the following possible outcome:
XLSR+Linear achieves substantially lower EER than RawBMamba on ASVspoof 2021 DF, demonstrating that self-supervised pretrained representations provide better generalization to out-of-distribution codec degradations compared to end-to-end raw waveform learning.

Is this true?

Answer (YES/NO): YES